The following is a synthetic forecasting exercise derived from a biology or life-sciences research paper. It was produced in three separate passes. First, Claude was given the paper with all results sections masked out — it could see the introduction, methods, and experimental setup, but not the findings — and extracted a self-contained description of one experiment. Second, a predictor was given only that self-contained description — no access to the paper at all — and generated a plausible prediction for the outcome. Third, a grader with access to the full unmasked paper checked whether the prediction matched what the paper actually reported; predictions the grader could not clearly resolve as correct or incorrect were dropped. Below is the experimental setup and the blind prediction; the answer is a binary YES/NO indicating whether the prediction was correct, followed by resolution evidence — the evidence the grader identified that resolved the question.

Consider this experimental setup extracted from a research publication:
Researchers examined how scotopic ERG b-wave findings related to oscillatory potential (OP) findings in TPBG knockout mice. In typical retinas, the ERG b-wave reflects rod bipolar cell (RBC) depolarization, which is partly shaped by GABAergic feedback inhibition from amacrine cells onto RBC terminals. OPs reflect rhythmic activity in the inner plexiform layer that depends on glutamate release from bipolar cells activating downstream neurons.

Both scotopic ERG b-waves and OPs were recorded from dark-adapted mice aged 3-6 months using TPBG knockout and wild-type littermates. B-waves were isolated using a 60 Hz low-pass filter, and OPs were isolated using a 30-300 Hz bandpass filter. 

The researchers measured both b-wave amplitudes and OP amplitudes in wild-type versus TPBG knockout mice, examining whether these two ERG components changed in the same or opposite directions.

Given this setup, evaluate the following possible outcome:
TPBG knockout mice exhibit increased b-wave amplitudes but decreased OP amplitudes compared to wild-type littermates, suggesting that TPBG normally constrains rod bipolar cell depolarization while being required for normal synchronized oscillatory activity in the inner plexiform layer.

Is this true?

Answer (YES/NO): YES